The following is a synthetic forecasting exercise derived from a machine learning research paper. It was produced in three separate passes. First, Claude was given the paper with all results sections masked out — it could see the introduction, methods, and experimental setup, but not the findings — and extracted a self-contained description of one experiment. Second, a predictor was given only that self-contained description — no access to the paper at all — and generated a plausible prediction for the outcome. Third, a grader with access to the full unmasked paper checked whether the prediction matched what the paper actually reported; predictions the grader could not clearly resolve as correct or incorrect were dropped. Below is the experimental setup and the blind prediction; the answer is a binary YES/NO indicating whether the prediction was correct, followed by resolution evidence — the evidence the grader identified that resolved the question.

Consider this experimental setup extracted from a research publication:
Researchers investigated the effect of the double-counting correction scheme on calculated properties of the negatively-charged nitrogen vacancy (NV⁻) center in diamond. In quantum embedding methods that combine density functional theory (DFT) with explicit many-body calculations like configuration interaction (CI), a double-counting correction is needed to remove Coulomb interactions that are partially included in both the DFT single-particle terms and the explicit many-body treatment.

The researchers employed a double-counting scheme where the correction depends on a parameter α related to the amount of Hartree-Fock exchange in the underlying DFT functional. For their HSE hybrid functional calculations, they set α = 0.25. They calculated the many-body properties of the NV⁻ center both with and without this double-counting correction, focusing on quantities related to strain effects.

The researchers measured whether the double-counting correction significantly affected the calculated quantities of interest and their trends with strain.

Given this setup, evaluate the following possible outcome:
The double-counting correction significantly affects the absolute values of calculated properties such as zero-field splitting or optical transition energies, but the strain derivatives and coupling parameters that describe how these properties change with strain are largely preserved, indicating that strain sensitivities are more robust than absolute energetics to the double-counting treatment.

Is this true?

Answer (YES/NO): NO